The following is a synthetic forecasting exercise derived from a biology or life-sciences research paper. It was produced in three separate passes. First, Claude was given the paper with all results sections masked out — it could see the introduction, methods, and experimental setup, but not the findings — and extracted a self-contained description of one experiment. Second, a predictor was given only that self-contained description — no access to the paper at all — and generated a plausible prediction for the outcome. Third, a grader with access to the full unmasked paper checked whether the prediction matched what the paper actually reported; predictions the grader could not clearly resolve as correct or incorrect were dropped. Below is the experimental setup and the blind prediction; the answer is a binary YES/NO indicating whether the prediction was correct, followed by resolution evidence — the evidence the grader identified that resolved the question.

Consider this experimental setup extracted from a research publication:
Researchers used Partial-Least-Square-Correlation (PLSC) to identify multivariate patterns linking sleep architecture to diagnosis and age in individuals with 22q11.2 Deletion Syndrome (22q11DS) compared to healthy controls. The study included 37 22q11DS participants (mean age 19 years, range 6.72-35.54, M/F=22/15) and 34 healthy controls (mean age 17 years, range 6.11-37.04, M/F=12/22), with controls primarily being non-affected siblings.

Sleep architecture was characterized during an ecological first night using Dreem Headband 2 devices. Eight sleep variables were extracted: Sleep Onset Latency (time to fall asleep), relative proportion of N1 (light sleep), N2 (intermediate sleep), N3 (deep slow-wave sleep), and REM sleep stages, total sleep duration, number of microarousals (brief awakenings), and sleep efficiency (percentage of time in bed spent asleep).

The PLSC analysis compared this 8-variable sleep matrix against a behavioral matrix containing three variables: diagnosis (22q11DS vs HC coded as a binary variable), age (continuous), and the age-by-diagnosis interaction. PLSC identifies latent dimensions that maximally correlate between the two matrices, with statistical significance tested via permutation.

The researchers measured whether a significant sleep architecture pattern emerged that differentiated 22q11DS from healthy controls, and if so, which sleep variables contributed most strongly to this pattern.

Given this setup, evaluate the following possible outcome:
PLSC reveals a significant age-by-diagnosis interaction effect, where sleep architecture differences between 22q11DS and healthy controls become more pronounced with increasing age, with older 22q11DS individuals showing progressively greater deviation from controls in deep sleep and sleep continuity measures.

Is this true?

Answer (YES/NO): NO